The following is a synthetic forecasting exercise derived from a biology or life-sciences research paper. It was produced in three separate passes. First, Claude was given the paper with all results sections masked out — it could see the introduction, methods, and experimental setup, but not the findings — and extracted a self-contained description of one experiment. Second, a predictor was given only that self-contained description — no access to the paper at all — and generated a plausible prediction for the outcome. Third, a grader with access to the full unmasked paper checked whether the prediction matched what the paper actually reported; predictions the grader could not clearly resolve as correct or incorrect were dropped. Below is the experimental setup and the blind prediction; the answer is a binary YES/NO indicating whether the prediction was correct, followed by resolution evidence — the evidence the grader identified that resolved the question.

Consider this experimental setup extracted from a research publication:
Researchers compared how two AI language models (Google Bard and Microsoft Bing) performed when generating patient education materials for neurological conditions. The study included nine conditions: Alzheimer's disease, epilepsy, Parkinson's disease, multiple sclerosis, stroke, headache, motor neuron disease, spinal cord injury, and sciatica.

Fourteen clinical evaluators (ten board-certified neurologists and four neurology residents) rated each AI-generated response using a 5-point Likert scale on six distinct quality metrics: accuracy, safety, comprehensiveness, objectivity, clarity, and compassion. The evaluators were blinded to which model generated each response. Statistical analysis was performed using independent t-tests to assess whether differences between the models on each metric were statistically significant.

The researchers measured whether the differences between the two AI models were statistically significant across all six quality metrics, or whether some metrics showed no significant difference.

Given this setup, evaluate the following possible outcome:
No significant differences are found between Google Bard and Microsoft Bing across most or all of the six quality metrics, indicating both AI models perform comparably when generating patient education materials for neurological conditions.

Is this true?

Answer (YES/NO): NO